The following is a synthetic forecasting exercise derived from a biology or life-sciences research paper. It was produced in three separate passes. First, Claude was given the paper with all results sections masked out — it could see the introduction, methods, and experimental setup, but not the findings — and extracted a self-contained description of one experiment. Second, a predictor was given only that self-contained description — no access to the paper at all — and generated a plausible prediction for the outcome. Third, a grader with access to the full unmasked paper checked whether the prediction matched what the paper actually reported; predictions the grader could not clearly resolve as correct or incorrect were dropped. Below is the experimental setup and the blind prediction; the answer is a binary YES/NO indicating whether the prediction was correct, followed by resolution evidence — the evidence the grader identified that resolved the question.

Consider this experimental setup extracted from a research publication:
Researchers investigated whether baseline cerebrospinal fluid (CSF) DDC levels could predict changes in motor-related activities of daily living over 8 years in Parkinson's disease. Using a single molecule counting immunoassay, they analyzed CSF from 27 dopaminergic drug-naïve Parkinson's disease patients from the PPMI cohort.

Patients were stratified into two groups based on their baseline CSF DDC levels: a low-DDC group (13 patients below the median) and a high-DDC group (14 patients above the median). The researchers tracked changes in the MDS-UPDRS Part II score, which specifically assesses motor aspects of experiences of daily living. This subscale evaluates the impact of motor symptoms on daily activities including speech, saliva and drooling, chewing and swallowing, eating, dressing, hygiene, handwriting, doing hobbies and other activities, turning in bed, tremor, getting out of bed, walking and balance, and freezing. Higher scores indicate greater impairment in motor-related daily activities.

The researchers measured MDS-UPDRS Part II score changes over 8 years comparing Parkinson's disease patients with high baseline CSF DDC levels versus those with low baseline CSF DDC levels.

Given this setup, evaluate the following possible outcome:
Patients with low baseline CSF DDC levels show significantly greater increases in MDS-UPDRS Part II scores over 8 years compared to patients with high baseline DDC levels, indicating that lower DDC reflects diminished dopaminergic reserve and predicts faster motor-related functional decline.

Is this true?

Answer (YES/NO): NO